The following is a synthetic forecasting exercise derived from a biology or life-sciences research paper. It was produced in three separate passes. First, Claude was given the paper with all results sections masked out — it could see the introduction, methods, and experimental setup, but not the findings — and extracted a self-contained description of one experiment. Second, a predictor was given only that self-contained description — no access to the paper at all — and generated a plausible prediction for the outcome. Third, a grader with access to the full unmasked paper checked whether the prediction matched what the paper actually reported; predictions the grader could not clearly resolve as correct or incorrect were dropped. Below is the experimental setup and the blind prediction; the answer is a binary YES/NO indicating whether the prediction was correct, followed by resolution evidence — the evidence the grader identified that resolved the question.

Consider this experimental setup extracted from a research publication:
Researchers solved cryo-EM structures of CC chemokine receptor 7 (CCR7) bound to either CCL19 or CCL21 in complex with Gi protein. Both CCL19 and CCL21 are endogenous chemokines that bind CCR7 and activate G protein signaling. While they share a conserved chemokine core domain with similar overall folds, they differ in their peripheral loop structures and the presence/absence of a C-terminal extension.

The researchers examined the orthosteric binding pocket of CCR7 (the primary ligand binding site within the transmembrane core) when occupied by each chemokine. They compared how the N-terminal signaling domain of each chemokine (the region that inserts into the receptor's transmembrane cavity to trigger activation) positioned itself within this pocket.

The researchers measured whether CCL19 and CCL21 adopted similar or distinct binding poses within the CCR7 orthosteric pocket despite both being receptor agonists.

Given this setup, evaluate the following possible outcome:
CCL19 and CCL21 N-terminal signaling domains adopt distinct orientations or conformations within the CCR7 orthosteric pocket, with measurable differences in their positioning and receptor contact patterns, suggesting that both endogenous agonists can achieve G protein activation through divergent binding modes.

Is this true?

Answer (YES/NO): YES